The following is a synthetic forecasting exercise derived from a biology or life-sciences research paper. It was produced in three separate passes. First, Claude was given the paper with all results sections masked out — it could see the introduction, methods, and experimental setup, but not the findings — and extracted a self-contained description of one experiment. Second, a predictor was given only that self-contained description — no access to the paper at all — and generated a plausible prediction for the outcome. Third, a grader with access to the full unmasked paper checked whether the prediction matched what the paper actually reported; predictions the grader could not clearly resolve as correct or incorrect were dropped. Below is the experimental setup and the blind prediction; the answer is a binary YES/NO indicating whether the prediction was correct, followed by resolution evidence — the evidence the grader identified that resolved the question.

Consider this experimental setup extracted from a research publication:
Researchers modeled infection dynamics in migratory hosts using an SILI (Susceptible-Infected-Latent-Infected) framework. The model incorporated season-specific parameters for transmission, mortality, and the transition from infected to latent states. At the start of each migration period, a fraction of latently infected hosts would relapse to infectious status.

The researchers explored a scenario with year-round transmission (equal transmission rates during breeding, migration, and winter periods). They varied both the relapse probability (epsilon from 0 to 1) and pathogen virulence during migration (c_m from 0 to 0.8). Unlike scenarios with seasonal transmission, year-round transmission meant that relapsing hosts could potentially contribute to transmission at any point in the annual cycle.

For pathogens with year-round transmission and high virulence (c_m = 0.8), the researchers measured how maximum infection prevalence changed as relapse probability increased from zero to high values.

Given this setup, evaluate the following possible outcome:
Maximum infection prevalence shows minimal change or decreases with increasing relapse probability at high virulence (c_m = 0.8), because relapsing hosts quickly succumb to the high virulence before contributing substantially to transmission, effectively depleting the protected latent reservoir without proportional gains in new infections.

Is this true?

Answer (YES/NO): YES